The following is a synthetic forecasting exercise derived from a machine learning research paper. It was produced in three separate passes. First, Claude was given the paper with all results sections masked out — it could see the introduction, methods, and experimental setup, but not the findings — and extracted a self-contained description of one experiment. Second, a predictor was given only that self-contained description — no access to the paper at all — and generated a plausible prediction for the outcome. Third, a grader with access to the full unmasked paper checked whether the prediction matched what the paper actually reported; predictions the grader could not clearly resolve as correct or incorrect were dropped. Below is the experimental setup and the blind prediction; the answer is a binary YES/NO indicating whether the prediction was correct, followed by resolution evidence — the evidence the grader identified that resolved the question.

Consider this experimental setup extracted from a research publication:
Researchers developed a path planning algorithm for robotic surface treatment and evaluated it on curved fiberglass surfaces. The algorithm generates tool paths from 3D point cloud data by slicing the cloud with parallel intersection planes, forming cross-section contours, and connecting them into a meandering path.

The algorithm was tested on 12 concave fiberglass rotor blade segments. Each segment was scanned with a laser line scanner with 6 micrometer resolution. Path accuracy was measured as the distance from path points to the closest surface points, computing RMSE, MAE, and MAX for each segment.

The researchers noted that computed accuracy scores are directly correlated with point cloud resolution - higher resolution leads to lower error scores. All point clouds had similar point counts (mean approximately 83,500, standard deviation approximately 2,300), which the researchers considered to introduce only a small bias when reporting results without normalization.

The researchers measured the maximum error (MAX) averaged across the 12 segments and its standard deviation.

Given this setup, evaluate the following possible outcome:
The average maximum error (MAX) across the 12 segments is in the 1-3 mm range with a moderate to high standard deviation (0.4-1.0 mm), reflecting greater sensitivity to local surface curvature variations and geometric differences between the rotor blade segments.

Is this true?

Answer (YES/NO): NO